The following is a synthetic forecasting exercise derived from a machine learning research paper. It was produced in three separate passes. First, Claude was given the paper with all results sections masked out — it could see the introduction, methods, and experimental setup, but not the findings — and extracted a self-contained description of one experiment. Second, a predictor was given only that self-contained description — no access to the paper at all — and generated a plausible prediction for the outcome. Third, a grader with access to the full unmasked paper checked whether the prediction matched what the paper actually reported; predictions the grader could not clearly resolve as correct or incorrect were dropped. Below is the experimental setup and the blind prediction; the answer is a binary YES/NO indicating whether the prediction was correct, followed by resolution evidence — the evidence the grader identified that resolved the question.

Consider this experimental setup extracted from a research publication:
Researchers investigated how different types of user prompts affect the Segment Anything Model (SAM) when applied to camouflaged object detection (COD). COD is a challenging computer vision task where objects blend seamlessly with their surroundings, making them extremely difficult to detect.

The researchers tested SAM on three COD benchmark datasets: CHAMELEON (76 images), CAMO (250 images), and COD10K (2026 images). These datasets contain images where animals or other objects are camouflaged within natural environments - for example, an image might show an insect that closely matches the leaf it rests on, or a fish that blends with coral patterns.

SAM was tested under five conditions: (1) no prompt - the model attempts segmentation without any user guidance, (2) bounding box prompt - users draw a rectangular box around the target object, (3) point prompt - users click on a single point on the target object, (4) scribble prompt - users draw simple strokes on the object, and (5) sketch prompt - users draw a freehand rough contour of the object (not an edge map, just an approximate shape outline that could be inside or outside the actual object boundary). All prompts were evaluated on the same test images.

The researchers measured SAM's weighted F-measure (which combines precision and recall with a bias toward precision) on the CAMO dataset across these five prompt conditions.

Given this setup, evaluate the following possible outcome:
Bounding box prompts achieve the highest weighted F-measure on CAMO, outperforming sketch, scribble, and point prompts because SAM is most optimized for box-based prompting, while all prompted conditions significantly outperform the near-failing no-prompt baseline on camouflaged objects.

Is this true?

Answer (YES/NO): NO